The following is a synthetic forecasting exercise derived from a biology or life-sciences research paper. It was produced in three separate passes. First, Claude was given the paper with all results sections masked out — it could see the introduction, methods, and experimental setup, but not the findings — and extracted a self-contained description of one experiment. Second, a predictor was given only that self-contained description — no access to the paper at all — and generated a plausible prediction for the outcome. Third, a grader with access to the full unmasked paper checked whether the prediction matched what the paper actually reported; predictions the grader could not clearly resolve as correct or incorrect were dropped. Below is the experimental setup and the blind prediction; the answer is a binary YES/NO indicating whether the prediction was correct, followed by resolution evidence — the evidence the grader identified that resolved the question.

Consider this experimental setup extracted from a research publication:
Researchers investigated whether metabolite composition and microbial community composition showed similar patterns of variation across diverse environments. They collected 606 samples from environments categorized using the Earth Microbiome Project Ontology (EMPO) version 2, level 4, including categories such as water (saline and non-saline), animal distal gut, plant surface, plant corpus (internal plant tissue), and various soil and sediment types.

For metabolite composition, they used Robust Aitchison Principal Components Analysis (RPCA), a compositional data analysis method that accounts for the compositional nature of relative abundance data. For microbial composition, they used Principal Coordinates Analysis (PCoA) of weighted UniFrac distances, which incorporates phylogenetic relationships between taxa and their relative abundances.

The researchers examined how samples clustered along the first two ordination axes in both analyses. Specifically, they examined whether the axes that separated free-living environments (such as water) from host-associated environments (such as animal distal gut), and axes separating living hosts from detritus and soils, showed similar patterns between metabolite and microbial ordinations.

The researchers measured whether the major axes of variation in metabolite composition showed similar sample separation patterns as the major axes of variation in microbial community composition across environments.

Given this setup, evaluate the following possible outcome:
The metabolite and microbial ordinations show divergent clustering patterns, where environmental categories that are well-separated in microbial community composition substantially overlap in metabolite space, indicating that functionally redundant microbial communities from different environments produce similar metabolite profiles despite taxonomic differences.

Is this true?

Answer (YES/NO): NO